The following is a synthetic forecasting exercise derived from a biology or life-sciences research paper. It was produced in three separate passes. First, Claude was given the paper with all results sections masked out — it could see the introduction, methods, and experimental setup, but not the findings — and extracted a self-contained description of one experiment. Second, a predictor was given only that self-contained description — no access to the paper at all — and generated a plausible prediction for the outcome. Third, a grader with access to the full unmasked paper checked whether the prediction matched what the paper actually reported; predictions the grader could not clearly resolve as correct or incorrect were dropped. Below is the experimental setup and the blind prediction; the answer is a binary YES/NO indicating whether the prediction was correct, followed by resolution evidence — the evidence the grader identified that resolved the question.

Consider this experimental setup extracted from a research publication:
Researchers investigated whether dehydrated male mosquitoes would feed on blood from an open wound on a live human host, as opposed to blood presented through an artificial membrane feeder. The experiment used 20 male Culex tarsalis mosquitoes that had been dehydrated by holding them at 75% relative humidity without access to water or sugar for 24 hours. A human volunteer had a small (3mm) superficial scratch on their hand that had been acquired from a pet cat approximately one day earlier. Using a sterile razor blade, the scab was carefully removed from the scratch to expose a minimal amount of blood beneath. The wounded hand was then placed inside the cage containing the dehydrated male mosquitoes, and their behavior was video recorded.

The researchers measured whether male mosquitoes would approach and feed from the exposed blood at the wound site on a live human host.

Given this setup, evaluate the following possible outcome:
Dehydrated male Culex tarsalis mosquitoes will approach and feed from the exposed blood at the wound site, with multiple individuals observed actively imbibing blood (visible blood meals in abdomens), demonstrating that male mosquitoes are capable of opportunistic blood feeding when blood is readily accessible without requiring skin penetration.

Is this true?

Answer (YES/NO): NO